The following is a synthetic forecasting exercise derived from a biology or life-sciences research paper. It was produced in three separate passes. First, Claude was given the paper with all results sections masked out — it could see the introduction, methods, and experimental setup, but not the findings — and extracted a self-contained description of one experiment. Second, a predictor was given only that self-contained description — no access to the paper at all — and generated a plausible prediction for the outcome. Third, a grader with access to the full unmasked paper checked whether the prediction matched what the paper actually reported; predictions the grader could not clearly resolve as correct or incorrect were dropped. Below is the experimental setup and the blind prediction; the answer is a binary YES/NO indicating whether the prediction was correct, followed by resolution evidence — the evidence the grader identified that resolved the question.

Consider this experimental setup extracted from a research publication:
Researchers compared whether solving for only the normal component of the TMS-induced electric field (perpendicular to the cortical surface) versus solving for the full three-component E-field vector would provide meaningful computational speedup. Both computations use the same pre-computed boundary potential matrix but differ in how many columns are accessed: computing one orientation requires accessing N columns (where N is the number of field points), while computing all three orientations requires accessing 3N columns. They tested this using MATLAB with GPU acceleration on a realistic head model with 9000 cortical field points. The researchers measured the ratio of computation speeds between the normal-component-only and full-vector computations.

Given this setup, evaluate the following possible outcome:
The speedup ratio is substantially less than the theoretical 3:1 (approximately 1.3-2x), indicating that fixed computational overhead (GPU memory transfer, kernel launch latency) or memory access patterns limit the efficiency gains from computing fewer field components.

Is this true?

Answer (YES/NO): NO